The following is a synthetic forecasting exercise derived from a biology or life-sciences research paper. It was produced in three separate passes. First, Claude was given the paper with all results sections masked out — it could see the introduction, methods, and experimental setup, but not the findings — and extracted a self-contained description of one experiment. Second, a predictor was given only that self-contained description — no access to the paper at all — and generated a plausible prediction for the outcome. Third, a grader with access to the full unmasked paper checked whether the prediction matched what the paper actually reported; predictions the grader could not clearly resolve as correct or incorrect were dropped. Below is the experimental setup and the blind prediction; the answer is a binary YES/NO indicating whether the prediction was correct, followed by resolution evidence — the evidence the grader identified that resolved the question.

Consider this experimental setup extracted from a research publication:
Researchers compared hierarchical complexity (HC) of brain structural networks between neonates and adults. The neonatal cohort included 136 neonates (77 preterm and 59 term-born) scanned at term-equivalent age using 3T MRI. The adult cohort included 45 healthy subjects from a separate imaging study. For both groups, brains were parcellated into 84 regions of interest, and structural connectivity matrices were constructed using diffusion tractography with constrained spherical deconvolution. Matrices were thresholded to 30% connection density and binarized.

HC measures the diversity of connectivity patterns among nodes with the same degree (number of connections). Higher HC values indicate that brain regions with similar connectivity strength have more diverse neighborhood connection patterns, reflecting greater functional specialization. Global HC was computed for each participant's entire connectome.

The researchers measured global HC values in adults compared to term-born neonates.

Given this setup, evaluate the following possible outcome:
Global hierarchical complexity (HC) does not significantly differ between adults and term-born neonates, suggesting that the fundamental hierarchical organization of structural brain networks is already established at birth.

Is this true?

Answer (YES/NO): NO